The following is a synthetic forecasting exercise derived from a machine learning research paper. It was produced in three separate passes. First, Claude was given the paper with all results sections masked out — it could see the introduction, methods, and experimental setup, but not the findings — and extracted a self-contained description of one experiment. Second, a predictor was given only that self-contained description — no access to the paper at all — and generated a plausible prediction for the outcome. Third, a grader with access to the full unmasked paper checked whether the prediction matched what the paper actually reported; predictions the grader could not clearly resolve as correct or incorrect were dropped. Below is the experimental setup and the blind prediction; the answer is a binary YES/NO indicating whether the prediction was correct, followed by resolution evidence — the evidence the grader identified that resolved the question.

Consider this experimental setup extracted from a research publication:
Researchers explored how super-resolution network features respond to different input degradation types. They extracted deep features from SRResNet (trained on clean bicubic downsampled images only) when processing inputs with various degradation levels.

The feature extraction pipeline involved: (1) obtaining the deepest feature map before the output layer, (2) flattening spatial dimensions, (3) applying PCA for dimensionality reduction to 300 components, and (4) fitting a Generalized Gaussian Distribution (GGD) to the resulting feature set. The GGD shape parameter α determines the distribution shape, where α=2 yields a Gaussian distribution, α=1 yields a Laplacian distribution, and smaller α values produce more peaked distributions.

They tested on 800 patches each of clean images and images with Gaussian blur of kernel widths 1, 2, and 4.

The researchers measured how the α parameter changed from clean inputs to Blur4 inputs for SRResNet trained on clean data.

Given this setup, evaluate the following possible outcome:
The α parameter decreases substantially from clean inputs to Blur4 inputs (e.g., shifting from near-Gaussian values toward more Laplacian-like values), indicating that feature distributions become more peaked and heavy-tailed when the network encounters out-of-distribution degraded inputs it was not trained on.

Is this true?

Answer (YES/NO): NO